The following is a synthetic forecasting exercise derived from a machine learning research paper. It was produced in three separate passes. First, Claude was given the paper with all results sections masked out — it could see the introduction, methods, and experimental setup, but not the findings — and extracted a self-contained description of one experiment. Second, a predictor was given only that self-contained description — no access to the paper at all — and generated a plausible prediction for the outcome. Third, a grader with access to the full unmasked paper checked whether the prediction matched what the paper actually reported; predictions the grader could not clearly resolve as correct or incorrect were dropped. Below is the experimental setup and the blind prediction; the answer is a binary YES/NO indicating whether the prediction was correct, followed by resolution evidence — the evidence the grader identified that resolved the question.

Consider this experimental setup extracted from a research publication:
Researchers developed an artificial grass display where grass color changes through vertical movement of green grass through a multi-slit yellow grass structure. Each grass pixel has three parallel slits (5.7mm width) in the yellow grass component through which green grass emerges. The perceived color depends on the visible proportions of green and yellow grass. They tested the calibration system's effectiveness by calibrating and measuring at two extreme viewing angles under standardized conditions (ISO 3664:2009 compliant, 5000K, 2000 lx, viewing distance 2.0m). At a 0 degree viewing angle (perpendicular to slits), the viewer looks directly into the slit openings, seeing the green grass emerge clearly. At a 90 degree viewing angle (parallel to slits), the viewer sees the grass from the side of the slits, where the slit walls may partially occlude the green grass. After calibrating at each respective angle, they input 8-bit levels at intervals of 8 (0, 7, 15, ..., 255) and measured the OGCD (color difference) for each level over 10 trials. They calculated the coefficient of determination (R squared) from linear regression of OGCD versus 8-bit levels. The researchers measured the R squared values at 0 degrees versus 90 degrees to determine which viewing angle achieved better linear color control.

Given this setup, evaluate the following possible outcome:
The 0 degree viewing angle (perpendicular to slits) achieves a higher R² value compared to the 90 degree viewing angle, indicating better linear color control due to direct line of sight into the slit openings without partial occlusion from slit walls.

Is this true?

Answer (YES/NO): YES